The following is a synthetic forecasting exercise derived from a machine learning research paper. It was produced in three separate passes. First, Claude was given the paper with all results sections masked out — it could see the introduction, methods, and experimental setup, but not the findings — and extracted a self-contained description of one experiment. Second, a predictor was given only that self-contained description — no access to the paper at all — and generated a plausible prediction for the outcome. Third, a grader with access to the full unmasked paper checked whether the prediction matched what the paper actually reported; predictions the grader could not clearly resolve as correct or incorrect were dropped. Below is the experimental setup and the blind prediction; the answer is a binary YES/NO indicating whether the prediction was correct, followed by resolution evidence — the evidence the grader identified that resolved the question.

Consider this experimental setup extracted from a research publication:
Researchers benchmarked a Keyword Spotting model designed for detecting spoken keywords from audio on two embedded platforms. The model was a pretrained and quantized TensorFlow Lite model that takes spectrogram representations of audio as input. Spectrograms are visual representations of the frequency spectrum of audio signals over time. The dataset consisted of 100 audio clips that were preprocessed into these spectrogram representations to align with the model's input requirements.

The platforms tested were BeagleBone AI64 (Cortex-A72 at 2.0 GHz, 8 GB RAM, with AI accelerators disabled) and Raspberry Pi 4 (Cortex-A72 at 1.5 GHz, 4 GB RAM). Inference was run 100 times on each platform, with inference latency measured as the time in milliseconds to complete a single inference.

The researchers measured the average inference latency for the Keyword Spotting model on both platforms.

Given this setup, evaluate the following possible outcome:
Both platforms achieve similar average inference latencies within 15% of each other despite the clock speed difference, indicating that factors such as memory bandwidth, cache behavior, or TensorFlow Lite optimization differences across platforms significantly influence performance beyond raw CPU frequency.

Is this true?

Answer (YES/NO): NO